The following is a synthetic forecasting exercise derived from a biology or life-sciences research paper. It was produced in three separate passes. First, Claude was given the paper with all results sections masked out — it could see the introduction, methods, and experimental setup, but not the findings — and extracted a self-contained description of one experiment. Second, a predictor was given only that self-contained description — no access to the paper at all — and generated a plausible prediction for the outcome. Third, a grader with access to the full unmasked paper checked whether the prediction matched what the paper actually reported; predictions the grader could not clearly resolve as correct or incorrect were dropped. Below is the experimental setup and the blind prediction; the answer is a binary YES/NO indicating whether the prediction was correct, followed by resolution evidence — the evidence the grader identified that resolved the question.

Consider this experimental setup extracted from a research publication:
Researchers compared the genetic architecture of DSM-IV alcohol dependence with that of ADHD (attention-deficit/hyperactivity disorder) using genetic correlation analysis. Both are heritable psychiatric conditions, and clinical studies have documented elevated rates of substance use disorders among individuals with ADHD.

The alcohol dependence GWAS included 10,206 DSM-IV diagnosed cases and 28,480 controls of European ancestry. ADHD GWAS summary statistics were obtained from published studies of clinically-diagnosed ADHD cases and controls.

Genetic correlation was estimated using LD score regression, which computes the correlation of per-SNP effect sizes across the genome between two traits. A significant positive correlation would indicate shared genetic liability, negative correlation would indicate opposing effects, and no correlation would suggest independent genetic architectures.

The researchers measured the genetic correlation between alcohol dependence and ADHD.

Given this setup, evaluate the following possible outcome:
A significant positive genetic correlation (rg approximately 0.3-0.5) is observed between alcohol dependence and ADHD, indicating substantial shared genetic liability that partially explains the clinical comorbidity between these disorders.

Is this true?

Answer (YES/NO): YES